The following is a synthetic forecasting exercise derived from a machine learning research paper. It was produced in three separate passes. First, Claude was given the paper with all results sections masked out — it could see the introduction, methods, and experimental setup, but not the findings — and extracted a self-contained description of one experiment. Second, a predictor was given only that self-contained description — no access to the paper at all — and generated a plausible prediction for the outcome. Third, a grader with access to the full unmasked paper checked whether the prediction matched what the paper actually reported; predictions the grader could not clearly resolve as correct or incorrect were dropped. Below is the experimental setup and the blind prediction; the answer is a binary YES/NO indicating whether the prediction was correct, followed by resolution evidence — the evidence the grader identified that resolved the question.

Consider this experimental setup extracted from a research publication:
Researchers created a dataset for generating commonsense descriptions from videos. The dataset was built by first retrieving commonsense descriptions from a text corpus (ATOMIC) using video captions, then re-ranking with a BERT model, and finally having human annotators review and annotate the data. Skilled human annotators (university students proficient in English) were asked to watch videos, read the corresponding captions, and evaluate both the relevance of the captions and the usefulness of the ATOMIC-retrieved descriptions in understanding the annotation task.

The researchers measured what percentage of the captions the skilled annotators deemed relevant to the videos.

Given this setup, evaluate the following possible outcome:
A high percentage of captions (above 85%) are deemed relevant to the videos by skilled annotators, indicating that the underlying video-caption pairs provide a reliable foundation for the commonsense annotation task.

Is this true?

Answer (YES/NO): YES